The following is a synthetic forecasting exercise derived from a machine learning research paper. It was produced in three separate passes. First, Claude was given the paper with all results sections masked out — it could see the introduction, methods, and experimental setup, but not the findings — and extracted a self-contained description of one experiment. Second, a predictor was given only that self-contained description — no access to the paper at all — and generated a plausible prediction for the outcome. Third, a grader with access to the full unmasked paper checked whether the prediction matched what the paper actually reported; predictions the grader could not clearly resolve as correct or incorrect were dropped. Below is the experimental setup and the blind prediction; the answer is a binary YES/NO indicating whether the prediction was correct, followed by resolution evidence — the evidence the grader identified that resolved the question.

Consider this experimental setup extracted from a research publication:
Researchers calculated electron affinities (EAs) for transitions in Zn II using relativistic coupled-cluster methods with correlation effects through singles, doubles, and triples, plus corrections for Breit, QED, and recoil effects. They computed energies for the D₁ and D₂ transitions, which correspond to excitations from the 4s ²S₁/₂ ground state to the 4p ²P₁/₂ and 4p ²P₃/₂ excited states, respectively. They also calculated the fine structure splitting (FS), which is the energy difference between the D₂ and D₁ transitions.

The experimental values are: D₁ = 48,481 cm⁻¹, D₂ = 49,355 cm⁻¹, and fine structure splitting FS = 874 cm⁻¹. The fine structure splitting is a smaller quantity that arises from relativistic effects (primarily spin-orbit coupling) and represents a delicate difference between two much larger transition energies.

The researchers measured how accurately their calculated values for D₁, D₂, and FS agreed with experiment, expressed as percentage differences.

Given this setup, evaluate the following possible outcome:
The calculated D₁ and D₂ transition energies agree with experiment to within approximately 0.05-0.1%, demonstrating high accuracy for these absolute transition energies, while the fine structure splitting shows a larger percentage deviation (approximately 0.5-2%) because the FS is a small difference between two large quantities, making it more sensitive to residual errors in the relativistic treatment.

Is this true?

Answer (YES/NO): NO